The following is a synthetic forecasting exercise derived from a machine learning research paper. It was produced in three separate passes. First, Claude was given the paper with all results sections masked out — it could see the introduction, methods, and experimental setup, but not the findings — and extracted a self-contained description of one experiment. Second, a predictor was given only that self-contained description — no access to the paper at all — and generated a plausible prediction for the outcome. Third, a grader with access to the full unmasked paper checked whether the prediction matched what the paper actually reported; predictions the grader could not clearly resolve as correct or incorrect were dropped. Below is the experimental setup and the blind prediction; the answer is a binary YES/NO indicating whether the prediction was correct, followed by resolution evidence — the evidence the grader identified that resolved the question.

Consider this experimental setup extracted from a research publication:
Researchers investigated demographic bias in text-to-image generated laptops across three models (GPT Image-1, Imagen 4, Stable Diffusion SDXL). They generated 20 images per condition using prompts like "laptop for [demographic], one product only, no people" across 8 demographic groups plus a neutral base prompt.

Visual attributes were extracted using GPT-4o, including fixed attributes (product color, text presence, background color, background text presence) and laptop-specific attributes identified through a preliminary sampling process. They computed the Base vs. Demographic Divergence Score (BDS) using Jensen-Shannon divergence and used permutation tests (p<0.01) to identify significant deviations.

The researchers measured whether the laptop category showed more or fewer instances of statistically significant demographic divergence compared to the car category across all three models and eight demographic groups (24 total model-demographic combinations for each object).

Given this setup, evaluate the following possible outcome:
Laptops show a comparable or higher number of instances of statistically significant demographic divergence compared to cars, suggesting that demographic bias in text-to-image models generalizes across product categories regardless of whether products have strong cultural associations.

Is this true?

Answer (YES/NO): NO